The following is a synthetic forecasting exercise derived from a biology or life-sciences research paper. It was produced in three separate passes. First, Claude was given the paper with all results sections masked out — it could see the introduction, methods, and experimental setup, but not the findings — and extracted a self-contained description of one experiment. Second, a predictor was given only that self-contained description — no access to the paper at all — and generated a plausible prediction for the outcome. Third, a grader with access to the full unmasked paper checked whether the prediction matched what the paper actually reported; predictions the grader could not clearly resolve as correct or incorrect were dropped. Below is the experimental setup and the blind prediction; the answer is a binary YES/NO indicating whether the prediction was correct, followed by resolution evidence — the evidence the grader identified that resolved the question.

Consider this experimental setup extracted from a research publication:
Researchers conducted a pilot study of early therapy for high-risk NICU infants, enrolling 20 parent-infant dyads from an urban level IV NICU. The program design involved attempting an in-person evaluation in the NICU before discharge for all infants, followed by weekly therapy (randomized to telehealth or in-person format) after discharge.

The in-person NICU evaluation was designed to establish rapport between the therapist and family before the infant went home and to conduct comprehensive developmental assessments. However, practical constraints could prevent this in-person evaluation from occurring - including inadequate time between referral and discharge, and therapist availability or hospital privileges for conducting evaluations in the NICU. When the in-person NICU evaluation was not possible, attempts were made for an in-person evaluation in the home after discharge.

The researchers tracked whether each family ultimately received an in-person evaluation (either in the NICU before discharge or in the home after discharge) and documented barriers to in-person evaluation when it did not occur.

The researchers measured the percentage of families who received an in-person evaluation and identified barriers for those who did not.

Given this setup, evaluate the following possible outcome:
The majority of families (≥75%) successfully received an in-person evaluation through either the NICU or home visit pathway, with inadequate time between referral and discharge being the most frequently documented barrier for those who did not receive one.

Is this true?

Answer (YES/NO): NO